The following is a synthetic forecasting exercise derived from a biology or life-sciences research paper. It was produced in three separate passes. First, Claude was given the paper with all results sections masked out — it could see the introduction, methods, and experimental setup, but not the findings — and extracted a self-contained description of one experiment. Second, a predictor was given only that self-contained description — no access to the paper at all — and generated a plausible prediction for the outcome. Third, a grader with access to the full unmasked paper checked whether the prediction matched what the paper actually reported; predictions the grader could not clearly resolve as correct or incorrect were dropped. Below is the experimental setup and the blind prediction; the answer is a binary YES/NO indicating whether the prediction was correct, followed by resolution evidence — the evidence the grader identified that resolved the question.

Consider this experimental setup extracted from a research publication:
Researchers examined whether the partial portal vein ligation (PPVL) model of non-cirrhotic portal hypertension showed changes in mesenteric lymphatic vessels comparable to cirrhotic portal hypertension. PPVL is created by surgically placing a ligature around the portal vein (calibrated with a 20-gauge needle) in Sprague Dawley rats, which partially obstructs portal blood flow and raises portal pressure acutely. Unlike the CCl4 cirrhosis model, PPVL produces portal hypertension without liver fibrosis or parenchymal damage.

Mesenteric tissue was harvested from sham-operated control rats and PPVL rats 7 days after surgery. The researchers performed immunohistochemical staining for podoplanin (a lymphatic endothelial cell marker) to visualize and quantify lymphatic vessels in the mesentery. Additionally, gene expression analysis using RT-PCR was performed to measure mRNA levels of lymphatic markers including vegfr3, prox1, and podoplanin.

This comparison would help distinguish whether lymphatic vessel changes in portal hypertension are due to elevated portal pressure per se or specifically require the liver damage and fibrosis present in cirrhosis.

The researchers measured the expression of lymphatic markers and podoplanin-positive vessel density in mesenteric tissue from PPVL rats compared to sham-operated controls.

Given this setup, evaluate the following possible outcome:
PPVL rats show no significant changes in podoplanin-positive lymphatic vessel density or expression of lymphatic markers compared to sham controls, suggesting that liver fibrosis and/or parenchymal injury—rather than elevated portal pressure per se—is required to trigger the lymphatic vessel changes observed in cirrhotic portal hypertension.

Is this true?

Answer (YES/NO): NO